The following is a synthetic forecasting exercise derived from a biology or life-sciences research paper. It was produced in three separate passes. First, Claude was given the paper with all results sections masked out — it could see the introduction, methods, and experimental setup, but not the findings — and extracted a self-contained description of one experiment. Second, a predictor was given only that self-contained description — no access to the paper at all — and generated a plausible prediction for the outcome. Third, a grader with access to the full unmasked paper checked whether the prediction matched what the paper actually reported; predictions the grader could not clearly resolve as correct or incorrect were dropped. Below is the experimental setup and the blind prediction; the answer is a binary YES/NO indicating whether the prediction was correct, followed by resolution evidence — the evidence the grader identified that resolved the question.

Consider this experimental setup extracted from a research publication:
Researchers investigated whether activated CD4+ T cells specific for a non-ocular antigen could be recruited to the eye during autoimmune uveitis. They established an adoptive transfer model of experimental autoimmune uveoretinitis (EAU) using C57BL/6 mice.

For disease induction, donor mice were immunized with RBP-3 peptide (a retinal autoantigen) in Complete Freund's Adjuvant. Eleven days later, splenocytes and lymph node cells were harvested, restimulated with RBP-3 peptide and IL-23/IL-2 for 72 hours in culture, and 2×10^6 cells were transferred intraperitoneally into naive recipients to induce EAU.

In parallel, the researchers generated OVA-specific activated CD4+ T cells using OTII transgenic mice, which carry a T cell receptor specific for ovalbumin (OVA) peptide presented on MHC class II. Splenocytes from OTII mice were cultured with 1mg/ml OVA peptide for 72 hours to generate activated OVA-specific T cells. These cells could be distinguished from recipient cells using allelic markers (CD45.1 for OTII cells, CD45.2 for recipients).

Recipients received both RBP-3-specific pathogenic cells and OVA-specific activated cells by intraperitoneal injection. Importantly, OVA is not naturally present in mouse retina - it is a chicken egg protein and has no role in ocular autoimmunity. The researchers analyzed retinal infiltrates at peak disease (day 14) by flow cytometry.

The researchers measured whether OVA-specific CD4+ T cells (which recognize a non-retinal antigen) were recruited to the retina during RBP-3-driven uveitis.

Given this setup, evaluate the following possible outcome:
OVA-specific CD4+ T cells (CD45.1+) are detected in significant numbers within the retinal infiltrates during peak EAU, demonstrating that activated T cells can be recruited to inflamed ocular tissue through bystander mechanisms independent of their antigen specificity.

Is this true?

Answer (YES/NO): YES